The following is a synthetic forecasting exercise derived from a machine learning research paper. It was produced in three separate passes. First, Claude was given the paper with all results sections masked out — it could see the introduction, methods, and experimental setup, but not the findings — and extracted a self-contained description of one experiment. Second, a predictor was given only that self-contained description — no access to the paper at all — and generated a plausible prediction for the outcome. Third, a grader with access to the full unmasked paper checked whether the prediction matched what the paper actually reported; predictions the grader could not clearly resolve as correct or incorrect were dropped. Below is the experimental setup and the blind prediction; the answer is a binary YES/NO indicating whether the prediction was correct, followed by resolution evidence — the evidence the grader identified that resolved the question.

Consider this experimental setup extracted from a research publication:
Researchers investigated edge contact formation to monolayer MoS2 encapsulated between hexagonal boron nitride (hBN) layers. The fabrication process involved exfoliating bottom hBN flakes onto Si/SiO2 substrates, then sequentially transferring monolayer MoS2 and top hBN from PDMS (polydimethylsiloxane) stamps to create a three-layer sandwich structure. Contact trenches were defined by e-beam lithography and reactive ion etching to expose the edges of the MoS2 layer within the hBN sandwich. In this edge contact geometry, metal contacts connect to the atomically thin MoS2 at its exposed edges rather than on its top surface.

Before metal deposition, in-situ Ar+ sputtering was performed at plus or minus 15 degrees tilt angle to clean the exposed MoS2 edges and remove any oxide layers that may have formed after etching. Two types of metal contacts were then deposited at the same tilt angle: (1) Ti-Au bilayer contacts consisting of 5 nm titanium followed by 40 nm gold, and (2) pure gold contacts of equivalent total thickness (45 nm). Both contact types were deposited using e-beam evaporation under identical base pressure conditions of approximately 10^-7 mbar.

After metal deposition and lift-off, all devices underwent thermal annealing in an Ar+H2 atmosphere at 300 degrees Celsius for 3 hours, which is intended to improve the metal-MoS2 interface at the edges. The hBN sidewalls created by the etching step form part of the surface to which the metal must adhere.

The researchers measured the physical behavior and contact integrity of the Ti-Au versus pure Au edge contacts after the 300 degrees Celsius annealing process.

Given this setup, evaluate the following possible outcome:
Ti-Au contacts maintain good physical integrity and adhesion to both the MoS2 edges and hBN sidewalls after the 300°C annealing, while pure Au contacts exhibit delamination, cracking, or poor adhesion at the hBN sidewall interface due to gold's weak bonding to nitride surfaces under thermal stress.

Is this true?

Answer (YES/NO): YES